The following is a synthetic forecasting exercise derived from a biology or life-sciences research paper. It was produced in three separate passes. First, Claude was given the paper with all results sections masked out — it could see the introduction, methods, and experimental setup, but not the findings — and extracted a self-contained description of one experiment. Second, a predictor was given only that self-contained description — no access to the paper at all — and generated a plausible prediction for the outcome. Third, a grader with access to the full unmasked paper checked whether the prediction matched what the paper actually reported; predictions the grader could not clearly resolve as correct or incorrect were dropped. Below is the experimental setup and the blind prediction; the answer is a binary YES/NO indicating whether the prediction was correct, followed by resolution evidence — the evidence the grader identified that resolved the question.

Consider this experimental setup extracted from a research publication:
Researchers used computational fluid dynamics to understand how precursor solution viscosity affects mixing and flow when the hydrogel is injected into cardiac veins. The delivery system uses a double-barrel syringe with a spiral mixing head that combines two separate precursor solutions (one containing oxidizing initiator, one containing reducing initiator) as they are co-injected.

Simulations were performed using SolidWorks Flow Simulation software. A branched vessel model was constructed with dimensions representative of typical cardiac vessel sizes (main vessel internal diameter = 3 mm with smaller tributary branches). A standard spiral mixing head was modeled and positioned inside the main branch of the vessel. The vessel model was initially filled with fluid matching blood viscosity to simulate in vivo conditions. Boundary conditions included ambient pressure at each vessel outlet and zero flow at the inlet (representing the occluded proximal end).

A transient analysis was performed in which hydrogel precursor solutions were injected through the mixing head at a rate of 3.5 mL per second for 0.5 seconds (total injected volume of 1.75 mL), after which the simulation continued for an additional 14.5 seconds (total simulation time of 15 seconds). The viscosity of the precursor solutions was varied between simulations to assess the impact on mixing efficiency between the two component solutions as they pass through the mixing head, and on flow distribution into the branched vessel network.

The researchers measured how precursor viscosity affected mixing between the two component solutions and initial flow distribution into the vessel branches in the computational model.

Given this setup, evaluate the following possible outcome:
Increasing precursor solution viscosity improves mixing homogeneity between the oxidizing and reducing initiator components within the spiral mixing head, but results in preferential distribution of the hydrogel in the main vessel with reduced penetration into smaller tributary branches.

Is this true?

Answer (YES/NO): NO